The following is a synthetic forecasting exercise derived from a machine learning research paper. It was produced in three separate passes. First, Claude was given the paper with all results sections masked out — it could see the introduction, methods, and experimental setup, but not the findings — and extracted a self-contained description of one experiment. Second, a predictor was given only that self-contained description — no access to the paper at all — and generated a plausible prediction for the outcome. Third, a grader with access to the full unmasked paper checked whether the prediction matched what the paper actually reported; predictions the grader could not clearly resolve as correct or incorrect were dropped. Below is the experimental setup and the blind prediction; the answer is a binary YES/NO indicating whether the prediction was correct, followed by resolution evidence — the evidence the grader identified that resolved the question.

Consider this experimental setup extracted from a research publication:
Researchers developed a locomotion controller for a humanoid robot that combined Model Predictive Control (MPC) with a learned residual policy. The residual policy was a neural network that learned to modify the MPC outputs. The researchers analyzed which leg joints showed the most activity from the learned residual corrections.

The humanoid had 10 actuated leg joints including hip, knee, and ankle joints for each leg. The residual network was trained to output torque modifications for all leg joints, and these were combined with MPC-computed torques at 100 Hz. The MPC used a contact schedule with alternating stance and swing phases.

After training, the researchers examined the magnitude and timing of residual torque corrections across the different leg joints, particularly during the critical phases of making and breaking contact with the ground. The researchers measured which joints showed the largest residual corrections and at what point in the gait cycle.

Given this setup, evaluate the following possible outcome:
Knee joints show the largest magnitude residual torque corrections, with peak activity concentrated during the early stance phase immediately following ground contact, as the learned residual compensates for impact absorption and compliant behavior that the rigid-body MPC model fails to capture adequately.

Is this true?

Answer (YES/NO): NO